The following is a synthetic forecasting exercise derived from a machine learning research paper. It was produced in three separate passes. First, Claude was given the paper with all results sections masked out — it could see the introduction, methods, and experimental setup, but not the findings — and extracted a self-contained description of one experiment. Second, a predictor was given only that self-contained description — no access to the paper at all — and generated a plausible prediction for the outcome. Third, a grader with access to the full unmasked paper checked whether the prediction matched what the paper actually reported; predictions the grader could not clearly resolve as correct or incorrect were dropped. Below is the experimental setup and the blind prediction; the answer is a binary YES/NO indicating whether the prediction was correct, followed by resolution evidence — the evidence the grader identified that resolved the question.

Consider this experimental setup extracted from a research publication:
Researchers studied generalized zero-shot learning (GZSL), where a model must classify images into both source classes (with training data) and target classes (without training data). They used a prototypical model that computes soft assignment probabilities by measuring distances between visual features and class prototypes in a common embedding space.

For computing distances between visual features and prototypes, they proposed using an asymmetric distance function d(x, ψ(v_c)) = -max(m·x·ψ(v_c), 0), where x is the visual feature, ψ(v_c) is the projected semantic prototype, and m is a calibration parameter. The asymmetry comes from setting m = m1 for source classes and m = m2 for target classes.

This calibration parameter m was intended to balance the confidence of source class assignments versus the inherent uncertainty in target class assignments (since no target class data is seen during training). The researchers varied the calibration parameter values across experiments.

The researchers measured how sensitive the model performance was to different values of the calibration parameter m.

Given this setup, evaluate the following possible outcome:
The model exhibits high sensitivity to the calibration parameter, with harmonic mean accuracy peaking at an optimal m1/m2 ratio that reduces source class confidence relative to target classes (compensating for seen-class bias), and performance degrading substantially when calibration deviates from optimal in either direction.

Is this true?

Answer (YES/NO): NO